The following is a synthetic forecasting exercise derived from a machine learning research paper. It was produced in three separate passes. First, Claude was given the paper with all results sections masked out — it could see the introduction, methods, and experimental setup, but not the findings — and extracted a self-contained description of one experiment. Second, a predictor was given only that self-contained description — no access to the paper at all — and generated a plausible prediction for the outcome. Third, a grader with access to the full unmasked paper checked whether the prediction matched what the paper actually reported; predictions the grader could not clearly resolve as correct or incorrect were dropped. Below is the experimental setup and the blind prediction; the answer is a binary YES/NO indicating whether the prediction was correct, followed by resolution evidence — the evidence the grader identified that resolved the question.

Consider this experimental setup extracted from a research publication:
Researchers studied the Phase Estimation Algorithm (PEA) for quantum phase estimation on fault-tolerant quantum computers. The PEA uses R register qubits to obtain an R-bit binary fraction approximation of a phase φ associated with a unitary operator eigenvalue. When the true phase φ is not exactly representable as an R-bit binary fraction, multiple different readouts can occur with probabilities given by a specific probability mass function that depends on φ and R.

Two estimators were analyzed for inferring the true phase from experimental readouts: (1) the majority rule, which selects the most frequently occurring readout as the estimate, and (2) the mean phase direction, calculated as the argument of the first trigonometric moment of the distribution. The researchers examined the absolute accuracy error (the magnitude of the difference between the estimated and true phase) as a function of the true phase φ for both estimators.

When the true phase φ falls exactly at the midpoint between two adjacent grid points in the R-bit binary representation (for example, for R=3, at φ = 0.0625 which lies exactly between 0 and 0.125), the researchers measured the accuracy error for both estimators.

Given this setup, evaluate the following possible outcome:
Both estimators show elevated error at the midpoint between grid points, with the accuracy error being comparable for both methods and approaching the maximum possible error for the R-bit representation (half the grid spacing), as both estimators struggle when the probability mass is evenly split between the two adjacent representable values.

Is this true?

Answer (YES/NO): NO